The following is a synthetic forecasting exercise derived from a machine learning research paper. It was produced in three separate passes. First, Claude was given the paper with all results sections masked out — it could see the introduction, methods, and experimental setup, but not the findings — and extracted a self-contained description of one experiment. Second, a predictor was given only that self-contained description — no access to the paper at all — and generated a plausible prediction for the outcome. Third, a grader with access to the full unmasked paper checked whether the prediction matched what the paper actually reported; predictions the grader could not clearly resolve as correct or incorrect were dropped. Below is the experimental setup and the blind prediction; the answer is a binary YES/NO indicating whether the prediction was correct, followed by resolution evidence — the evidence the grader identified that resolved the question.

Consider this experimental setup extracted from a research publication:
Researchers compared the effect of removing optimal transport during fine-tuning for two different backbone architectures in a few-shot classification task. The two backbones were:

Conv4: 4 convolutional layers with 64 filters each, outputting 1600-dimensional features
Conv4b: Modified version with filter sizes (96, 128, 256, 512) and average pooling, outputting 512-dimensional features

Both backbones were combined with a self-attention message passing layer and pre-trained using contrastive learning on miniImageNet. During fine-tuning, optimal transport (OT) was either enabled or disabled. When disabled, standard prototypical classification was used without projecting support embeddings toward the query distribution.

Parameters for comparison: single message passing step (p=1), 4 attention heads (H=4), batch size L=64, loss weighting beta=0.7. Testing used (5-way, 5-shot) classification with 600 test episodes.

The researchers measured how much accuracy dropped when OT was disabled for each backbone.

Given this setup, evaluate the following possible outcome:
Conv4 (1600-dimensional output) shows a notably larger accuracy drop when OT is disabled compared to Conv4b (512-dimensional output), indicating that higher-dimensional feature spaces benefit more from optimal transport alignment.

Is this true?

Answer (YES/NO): NO